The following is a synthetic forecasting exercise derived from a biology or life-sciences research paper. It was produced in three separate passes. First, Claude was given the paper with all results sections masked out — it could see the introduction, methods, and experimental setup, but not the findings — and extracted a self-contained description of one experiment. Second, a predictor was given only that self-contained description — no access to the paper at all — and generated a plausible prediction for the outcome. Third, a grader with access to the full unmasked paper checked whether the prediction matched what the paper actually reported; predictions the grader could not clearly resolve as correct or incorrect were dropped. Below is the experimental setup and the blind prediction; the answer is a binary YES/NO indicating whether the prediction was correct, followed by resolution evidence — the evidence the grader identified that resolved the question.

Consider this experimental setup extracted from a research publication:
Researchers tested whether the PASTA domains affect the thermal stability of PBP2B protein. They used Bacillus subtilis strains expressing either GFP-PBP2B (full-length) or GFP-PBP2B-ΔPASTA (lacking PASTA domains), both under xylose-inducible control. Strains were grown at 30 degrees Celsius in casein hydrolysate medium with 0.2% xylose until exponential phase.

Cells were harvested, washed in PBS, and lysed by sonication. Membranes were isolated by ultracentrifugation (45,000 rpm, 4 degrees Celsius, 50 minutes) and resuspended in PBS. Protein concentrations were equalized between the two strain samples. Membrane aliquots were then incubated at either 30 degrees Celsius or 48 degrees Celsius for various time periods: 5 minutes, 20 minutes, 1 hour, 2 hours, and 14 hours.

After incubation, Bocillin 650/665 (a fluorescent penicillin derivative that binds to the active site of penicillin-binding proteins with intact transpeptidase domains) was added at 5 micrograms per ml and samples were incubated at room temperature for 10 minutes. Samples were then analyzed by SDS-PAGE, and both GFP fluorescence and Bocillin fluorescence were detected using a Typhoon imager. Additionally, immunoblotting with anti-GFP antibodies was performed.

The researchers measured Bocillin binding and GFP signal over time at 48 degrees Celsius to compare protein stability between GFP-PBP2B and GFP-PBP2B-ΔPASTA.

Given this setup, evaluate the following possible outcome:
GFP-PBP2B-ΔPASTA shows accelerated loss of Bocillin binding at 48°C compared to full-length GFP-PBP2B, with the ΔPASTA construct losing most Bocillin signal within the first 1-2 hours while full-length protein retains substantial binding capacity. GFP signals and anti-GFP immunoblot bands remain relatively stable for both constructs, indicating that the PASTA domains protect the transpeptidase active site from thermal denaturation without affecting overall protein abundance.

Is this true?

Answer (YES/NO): NO